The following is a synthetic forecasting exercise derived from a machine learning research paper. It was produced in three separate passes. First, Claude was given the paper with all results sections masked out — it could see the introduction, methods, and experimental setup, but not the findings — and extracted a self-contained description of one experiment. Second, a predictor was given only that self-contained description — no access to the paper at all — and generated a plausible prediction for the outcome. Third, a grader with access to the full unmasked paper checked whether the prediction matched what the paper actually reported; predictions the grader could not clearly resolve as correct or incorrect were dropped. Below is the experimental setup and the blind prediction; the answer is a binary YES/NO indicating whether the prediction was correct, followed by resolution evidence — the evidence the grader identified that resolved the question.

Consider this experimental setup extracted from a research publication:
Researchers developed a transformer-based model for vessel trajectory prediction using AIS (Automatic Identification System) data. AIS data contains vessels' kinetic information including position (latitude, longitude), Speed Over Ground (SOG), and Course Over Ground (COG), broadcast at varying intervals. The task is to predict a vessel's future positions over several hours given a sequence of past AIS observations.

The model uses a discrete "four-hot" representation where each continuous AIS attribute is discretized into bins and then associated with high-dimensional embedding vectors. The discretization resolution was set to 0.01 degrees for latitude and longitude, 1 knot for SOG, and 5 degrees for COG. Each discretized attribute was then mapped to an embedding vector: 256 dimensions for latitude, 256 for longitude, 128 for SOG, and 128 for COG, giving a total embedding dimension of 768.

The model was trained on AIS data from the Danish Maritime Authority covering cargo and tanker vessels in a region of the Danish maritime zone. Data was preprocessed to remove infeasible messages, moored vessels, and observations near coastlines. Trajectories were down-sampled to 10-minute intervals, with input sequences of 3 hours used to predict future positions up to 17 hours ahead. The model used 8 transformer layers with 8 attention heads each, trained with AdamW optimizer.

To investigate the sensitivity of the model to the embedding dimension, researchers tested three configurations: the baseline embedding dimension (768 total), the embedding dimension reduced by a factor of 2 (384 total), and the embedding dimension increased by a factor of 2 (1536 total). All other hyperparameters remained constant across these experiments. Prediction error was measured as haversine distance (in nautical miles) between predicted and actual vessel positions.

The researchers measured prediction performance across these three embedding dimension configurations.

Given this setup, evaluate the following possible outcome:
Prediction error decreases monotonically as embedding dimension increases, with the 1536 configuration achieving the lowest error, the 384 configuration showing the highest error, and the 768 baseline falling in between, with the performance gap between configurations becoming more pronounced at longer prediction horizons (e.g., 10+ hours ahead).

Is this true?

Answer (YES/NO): NO